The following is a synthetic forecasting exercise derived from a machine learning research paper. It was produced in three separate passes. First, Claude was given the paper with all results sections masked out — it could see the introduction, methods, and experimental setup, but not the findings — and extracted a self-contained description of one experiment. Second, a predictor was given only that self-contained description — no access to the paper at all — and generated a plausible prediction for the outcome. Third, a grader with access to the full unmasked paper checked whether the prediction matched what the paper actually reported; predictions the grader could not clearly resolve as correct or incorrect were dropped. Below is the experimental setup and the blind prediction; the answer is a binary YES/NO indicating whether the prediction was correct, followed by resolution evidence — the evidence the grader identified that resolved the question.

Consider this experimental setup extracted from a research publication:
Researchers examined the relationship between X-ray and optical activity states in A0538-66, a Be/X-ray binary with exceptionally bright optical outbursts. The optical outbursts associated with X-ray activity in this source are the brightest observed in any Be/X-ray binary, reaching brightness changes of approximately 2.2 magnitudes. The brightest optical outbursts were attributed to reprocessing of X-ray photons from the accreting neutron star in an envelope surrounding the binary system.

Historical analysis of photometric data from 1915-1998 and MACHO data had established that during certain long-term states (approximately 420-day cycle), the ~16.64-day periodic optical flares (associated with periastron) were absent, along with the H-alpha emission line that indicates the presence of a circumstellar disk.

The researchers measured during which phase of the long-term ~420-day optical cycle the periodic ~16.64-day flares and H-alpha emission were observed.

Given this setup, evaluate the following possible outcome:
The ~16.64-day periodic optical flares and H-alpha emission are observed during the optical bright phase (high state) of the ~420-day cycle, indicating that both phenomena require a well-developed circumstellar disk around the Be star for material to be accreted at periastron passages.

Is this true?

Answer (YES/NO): NO